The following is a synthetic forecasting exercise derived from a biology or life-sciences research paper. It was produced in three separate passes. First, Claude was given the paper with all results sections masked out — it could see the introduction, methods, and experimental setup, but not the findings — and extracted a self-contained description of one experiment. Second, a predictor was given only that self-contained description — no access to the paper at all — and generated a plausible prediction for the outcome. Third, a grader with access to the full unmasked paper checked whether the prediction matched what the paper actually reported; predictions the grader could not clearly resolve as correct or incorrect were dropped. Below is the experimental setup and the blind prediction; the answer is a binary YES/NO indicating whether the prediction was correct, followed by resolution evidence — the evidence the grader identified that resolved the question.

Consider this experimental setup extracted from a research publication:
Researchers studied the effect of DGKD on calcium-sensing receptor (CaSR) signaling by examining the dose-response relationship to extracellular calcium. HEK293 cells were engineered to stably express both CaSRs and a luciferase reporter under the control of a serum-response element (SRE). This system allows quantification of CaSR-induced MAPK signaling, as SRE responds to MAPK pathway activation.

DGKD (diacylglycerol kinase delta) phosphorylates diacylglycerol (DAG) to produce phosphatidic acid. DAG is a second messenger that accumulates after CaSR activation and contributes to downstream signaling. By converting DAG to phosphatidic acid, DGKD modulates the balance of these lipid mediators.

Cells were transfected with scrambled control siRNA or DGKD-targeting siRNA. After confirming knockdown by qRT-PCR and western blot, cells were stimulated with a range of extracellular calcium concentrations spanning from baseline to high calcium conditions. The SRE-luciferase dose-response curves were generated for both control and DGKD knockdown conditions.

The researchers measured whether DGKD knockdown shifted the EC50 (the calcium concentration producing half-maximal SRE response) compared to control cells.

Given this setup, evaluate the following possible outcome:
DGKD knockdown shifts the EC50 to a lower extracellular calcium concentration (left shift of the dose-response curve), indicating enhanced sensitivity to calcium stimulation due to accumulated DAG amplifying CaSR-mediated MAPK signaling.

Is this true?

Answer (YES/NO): NO